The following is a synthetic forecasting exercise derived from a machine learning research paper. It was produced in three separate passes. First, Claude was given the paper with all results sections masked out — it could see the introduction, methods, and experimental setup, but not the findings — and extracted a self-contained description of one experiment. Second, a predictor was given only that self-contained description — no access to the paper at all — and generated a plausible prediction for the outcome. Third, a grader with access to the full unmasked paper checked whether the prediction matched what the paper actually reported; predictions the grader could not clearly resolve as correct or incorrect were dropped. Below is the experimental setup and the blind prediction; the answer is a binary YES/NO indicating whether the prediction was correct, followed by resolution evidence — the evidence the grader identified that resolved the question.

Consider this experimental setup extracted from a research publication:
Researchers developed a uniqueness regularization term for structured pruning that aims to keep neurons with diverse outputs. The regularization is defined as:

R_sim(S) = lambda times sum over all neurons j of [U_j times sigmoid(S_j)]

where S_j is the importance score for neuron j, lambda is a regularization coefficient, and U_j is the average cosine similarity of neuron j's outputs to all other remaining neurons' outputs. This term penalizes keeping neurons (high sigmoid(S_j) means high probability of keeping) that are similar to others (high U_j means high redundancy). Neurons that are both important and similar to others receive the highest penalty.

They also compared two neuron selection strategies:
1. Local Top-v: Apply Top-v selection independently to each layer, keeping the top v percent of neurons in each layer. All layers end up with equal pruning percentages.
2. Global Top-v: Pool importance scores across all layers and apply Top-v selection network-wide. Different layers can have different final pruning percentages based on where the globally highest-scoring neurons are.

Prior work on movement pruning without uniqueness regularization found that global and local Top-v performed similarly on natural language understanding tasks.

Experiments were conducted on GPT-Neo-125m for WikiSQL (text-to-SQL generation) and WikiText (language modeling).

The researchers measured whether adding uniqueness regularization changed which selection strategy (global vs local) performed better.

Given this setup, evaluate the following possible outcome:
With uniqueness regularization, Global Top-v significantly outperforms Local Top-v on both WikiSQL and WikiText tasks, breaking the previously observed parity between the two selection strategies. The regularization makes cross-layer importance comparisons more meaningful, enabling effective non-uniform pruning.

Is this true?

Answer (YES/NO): NO